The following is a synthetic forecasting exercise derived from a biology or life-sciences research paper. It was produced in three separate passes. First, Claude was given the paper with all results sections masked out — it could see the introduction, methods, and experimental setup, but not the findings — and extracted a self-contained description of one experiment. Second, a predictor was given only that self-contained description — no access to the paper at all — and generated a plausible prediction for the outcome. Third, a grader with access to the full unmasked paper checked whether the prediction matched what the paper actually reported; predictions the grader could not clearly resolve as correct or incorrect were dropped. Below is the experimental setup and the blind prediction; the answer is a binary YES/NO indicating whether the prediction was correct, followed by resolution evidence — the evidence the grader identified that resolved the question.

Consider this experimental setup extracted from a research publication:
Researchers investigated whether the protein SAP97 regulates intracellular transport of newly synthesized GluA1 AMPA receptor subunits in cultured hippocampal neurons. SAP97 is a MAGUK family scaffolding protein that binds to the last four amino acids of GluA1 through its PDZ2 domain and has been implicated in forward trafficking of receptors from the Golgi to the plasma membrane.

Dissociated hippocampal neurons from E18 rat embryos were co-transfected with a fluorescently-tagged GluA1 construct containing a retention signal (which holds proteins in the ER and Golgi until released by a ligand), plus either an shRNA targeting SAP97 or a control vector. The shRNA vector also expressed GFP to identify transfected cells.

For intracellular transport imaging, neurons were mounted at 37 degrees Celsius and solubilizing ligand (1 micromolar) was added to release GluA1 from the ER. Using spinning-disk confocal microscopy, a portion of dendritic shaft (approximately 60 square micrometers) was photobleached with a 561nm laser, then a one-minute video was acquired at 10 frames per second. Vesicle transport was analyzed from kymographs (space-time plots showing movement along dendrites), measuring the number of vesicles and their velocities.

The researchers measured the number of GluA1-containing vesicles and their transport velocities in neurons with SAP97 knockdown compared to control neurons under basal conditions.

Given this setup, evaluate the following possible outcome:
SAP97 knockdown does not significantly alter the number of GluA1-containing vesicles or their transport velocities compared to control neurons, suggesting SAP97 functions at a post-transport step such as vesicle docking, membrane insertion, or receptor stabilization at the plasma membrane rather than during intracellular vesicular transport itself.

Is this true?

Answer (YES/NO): NO